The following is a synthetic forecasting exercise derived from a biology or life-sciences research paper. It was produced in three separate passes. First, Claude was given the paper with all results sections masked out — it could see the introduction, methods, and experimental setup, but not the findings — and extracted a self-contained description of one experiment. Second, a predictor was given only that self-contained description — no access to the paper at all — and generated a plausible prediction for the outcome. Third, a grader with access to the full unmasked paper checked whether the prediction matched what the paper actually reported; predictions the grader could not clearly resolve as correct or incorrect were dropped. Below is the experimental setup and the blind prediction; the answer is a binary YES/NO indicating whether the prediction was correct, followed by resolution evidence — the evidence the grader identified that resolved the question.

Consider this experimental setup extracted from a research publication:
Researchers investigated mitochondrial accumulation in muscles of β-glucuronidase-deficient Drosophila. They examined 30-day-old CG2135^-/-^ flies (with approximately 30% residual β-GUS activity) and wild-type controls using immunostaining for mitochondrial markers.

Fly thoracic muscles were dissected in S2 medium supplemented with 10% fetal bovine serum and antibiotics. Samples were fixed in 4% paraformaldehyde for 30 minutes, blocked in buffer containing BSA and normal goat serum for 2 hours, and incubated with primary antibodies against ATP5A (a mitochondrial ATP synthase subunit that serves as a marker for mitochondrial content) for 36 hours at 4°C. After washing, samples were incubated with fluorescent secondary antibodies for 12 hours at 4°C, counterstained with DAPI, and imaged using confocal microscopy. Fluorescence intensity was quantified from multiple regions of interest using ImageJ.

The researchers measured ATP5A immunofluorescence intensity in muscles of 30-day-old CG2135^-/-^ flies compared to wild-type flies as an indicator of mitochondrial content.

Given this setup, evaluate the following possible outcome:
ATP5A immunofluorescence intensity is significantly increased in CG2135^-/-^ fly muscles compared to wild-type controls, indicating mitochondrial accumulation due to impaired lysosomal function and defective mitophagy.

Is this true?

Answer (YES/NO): YES